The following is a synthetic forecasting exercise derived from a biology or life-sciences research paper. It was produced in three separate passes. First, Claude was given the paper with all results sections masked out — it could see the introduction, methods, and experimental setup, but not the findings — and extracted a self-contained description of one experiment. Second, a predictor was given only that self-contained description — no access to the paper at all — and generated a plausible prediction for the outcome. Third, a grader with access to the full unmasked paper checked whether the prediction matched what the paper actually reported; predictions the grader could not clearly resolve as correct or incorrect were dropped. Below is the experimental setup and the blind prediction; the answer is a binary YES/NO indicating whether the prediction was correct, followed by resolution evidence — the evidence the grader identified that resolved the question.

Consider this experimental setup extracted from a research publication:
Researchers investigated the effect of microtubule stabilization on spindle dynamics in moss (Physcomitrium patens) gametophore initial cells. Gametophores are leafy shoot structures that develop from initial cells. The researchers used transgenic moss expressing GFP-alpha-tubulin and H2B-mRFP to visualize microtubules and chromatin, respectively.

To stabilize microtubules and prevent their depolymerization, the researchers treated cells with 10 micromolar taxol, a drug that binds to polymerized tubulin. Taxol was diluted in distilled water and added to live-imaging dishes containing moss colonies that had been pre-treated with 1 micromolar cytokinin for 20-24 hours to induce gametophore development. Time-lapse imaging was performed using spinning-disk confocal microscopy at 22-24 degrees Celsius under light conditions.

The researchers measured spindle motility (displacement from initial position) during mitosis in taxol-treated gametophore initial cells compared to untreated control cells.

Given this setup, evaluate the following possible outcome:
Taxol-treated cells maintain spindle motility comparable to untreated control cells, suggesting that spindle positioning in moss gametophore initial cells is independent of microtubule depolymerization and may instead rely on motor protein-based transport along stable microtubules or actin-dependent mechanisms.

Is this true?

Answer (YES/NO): NO